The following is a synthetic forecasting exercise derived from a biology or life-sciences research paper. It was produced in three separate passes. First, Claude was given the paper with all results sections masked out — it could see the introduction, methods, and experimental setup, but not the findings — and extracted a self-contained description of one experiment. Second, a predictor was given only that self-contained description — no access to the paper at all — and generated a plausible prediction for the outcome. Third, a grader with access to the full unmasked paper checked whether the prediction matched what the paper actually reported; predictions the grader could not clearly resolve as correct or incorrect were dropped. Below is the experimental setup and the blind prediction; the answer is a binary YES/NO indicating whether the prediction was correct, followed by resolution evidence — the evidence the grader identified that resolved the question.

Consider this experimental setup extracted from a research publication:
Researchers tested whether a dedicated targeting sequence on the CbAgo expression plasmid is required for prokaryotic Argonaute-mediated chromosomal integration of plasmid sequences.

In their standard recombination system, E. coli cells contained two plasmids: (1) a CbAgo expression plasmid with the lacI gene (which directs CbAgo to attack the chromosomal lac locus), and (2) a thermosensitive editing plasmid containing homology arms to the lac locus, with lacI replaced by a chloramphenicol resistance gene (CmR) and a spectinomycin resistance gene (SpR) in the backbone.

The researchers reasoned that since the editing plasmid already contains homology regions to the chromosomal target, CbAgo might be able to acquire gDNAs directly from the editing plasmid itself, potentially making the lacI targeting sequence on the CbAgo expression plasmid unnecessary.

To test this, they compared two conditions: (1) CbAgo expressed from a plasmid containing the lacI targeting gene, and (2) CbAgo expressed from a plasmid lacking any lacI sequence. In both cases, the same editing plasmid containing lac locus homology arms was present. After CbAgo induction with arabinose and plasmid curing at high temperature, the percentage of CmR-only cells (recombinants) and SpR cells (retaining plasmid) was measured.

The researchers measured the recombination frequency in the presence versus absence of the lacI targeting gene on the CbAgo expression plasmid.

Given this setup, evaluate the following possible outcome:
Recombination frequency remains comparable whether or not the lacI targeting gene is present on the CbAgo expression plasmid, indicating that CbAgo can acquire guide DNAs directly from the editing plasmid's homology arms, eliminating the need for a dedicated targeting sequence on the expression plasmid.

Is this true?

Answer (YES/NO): NO